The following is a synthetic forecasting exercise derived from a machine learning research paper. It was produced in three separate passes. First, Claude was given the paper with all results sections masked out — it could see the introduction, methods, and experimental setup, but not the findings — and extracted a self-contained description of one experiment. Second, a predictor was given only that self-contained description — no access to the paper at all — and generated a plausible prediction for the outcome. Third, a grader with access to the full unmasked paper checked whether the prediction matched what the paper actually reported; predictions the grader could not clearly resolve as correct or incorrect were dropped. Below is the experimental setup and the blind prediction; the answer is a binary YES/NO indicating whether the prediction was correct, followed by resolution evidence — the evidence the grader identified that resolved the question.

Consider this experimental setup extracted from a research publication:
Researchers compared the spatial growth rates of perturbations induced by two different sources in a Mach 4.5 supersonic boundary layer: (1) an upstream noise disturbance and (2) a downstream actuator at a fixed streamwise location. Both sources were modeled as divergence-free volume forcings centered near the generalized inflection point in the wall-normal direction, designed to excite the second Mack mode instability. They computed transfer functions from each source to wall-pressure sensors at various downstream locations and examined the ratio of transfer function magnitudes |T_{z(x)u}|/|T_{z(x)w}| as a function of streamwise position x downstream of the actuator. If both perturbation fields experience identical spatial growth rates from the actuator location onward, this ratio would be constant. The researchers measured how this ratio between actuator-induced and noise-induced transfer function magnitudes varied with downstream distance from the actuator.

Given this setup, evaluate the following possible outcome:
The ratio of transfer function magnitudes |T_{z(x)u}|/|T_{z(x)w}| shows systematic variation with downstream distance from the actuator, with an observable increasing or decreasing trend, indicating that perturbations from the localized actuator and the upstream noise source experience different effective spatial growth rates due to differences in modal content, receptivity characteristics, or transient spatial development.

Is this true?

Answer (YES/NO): YES